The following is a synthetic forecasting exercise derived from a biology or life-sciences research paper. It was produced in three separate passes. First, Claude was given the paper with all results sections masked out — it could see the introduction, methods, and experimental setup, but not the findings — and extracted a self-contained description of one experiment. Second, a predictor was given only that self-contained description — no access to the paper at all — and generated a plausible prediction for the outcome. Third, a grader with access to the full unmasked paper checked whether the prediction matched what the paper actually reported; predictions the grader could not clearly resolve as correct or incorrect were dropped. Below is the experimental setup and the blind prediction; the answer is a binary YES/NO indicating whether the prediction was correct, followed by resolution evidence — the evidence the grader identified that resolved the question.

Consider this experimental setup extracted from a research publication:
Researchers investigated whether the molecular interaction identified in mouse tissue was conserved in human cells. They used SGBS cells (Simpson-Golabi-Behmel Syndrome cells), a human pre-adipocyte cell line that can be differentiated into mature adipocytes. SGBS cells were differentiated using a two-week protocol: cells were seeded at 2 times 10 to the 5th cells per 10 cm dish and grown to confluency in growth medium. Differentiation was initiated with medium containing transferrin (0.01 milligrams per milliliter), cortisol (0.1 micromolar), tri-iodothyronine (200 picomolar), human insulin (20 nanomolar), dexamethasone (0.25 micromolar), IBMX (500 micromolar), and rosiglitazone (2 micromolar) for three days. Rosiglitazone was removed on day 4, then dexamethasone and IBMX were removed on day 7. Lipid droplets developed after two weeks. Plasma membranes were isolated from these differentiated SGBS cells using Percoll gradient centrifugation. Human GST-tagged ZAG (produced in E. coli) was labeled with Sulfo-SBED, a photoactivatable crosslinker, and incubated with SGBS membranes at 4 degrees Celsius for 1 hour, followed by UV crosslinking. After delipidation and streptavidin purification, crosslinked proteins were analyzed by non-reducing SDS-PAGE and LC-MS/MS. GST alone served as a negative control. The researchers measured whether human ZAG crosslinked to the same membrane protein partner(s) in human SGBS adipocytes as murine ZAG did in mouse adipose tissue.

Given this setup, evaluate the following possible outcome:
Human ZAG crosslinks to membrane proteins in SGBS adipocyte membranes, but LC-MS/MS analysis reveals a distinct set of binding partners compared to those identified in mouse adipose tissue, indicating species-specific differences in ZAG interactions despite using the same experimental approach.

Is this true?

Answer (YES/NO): NO